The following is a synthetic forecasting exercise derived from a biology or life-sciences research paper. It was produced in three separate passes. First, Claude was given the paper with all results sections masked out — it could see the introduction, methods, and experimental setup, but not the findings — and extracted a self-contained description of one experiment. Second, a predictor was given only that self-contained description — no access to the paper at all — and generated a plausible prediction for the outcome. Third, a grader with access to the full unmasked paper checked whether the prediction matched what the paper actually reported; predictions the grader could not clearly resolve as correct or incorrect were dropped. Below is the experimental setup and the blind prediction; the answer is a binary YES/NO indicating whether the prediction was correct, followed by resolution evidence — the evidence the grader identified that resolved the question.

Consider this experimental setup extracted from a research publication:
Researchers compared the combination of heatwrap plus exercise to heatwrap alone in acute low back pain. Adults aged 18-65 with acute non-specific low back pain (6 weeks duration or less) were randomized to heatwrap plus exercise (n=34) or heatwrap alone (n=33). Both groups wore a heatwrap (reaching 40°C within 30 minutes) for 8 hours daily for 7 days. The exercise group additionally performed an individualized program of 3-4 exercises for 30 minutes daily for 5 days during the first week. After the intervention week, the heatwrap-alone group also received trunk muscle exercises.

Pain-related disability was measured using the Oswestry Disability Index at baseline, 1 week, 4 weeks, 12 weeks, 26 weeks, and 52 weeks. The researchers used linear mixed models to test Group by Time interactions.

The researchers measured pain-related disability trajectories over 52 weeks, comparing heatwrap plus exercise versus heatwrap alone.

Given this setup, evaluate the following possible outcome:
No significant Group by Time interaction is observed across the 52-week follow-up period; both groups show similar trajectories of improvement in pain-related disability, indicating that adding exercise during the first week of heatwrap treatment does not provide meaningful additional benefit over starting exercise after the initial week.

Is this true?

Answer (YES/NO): YES